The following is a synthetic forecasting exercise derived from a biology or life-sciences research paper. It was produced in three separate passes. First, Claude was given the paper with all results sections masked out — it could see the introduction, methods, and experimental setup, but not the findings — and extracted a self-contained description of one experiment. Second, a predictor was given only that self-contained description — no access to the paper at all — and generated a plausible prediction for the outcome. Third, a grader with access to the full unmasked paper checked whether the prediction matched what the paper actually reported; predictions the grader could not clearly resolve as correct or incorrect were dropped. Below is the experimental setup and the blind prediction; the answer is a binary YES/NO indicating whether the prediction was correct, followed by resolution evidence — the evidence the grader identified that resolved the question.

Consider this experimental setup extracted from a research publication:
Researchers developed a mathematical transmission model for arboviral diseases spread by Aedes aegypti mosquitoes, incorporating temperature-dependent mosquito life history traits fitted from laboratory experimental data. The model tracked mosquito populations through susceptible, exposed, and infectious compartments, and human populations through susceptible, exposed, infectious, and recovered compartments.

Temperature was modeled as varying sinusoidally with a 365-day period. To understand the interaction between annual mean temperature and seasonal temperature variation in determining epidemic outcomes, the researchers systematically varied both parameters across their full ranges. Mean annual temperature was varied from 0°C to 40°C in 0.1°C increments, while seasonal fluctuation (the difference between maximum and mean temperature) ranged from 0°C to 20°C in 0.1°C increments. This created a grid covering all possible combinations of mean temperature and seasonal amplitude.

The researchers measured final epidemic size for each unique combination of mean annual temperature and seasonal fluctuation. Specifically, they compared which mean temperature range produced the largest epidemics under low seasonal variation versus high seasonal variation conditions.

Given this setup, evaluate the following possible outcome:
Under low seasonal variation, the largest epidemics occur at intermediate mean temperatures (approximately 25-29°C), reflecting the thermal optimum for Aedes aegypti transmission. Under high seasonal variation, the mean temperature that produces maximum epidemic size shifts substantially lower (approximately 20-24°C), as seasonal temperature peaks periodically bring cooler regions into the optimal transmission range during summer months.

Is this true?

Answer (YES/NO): NO